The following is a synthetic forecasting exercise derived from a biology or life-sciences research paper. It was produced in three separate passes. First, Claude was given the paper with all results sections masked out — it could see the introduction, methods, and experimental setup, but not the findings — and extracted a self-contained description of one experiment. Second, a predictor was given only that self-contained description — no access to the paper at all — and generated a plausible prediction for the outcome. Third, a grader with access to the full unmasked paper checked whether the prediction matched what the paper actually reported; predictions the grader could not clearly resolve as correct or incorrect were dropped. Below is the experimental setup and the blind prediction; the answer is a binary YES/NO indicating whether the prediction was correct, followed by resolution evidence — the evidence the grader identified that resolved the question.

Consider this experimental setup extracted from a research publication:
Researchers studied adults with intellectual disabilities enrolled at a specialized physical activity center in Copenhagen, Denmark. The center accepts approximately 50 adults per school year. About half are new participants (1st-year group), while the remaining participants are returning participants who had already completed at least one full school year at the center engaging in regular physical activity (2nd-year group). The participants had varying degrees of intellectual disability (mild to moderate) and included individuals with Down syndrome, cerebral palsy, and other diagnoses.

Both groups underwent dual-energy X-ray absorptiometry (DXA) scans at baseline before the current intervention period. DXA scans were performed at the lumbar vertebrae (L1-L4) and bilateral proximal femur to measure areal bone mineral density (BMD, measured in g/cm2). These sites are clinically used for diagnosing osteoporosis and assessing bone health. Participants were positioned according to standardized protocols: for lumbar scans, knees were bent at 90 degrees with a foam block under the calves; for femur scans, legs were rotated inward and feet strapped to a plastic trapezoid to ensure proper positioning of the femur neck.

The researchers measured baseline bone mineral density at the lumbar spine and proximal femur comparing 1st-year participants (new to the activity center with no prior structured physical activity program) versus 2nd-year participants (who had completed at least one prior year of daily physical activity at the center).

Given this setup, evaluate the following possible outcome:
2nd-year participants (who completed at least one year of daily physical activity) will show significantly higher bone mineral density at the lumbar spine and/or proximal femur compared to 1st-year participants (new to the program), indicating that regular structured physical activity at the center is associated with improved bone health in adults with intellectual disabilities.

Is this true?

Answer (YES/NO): NO